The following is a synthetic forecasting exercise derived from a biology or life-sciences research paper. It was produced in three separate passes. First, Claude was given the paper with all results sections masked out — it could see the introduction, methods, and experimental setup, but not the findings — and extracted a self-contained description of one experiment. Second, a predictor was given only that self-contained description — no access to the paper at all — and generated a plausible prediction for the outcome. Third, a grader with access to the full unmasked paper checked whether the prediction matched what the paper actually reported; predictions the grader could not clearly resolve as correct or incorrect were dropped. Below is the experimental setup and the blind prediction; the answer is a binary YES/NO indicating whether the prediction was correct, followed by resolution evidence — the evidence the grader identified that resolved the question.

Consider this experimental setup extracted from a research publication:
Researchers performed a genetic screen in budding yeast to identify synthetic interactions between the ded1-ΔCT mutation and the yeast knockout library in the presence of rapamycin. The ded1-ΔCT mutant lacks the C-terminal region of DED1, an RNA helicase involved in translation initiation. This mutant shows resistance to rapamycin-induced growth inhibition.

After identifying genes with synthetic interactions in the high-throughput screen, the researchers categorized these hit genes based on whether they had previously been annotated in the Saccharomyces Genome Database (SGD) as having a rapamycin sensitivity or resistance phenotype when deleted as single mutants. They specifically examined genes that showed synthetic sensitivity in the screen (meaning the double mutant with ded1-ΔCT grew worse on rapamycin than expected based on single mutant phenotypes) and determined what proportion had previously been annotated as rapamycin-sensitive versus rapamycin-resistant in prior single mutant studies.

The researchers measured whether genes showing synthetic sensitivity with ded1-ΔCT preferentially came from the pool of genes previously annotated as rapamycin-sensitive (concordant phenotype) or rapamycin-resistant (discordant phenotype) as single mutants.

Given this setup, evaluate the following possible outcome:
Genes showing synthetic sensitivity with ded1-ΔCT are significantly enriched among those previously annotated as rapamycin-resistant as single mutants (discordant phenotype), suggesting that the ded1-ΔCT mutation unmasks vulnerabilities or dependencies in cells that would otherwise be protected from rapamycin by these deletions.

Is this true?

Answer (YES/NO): NO